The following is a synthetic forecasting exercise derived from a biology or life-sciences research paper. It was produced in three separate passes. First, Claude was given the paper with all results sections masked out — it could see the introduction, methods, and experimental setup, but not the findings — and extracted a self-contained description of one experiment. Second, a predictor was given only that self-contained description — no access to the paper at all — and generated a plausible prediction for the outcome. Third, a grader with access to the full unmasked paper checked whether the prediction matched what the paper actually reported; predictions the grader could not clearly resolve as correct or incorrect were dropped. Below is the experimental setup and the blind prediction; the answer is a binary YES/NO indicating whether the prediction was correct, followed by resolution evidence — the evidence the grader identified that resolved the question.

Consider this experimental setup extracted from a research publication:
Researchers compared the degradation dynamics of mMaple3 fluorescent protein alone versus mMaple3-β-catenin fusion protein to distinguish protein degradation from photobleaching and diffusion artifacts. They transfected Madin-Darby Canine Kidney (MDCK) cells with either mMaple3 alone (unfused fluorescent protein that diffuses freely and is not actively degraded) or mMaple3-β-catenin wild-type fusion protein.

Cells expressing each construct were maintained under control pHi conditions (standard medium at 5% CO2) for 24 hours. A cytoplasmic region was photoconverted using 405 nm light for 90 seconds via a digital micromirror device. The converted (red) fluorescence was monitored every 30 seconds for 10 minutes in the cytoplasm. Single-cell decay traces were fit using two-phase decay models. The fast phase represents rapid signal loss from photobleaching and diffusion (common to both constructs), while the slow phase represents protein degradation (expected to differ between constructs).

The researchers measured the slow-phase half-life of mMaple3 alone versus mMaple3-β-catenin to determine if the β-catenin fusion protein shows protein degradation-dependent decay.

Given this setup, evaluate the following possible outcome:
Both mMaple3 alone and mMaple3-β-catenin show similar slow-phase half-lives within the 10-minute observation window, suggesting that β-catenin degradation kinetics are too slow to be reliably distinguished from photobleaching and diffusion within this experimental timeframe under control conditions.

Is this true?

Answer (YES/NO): NO